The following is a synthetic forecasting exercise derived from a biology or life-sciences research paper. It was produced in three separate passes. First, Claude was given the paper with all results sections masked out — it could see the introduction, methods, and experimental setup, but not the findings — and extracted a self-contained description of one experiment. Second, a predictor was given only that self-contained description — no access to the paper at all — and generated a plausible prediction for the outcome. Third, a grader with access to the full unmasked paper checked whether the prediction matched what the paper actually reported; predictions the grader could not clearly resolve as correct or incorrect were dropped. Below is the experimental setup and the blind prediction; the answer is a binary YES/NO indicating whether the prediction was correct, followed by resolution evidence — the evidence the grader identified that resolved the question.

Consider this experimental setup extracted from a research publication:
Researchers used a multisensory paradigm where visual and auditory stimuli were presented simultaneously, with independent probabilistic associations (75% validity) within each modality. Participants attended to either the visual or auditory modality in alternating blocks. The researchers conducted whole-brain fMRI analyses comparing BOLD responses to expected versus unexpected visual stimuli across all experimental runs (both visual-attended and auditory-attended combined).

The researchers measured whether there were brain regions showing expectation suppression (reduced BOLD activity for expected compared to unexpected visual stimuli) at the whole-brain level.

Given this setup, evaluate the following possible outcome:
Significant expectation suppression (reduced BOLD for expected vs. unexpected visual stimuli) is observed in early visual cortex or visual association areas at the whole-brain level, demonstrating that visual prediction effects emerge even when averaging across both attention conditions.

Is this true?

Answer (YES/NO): YES